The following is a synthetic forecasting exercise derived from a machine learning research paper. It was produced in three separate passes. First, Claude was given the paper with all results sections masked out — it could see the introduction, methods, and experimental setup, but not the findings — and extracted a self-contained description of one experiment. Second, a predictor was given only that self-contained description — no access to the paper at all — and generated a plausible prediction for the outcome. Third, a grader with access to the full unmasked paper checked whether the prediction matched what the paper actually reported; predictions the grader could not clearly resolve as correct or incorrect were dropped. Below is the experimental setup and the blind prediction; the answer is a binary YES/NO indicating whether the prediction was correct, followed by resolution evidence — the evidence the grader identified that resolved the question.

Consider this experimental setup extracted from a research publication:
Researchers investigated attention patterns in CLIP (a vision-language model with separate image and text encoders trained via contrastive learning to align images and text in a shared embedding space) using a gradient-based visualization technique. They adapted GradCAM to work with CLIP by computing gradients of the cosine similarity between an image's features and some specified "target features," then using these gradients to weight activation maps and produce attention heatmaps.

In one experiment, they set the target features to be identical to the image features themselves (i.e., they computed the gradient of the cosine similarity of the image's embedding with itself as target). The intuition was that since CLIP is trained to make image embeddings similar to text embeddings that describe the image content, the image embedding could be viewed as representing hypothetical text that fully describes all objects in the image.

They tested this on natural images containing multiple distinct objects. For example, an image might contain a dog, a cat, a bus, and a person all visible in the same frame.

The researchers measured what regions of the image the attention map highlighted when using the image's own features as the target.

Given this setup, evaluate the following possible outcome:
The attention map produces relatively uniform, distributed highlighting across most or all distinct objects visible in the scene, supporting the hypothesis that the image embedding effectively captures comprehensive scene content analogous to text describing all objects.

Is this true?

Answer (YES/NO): YES